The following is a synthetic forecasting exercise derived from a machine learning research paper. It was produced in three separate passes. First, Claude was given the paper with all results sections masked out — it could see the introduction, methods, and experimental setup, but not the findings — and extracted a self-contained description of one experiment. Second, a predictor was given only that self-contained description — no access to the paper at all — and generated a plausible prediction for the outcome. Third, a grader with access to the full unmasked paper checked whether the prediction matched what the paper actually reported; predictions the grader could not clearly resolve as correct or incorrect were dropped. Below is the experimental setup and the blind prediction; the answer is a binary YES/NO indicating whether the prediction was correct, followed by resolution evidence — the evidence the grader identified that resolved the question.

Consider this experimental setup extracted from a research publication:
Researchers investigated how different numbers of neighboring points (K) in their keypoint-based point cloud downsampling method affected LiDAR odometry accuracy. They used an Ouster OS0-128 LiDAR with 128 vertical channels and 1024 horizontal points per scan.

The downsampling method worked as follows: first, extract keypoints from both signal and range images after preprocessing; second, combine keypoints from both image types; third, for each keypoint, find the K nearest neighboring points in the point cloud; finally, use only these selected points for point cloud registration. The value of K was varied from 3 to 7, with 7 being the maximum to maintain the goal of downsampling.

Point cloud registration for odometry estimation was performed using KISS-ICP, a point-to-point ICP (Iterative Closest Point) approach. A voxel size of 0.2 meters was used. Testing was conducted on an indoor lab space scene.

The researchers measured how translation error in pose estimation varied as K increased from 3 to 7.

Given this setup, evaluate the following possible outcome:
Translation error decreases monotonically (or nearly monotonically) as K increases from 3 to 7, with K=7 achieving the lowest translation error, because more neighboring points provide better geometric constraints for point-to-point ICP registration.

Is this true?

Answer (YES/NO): NO